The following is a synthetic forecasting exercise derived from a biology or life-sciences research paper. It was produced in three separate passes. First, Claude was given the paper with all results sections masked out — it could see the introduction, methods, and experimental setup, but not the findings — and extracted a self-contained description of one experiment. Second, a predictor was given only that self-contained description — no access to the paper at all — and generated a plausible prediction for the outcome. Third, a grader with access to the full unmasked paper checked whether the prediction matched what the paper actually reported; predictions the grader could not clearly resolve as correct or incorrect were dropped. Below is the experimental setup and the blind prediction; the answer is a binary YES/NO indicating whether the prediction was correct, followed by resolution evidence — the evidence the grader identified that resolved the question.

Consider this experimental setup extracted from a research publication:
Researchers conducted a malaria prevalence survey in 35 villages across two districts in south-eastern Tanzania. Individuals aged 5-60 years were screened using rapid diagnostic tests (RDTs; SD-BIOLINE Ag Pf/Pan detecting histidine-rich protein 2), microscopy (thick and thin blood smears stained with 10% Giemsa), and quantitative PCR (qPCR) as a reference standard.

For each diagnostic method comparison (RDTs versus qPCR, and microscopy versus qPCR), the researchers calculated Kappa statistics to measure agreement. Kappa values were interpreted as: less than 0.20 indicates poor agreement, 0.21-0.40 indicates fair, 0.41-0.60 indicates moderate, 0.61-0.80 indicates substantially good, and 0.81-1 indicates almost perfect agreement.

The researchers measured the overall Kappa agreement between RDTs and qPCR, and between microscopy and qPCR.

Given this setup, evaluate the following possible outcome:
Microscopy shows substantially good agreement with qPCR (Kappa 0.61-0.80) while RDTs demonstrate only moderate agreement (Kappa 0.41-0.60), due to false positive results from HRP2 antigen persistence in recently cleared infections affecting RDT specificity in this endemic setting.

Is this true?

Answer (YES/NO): NO